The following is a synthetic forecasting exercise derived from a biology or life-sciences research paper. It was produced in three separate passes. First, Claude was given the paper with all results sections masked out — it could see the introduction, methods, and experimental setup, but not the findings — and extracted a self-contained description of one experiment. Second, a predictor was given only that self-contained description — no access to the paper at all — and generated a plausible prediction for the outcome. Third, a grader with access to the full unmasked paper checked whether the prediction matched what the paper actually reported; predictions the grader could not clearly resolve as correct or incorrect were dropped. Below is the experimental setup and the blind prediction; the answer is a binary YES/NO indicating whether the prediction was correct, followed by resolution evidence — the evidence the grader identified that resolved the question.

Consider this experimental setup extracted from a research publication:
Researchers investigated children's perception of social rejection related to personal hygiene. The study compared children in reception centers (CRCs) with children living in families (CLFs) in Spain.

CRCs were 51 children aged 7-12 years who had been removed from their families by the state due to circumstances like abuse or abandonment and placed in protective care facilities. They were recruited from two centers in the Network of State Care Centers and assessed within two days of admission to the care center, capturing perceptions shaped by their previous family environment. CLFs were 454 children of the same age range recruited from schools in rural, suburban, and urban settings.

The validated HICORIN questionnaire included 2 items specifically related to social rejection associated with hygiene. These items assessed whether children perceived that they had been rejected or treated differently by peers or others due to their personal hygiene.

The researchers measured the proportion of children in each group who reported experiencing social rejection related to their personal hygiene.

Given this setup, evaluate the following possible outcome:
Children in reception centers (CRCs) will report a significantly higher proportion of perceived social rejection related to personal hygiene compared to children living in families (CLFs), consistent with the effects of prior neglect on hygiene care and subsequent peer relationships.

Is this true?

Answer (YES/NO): YES